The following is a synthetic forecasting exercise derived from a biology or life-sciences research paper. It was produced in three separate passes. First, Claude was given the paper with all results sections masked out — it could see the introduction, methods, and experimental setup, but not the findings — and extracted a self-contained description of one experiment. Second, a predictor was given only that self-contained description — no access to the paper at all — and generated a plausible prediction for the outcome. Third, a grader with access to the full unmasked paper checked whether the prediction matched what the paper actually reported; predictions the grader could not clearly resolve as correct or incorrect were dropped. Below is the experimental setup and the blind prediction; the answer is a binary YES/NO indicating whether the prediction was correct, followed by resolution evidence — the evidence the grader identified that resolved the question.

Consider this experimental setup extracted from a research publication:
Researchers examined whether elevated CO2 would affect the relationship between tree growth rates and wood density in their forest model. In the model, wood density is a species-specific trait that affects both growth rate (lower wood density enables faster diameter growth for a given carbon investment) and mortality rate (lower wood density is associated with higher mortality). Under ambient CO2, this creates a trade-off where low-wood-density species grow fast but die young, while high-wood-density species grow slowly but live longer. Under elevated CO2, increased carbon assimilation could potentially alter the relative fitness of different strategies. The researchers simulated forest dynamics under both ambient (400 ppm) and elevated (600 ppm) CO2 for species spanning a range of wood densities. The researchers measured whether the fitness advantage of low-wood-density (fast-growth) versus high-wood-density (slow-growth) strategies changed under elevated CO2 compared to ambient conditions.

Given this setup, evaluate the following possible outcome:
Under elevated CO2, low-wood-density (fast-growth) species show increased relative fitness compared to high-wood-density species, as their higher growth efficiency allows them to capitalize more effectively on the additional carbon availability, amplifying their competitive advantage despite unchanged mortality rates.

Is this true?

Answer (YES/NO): NO